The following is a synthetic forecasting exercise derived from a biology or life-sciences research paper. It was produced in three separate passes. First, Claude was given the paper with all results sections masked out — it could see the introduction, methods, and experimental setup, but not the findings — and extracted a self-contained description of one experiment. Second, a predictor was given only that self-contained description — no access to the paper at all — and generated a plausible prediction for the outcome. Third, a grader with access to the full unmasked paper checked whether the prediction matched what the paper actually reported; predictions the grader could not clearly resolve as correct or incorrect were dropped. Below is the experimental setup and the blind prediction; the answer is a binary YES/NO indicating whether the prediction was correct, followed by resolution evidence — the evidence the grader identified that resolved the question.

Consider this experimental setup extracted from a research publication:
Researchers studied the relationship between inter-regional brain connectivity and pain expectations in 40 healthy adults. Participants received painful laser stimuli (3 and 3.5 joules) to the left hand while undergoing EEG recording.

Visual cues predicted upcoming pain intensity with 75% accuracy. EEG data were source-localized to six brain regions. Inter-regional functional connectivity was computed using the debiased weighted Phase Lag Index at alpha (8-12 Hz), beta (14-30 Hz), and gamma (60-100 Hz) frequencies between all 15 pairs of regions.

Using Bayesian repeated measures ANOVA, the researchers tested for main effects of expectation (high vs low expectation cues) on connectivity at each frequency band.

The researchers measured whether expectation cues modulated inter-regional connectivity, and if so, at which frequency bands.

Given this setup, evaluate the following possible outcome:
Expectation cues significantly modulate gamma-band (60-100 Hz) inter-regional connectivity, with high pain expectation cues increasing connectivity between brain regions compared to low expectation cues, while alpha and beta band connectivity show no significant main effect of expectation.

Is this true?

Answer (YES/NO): NO